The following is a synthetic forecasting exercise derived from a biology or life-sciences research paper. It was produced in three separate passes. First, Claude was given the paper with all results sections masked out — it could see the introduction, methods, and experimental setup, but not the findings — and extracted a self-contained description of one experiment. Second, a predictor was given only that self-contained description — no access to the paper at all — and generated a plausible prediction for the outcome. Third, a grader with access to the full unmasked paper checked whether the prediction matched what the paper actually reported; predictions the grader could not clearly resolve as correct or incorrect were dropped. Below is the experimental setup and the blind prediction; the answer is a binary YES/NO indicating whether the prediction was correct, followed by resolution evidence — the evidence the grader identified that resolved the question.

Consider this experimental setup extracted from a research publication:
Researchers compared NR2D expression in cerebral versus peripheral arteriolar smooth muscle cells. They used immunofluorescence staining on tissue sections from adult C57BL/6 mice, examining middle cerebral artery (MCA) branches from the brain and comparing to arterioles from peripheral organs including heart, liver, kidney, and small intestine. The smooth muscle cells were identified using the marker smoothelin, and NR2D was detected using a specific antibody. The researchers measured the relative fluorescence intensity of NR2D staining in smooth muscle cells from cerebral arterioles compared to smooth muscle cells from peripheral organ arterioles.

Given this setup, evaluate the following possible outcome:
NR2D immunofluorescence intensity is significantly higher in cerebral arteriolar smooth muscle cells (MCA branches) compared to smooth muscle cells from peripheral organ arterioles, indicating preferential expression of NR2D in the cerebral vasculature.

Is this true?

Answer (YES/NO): YES